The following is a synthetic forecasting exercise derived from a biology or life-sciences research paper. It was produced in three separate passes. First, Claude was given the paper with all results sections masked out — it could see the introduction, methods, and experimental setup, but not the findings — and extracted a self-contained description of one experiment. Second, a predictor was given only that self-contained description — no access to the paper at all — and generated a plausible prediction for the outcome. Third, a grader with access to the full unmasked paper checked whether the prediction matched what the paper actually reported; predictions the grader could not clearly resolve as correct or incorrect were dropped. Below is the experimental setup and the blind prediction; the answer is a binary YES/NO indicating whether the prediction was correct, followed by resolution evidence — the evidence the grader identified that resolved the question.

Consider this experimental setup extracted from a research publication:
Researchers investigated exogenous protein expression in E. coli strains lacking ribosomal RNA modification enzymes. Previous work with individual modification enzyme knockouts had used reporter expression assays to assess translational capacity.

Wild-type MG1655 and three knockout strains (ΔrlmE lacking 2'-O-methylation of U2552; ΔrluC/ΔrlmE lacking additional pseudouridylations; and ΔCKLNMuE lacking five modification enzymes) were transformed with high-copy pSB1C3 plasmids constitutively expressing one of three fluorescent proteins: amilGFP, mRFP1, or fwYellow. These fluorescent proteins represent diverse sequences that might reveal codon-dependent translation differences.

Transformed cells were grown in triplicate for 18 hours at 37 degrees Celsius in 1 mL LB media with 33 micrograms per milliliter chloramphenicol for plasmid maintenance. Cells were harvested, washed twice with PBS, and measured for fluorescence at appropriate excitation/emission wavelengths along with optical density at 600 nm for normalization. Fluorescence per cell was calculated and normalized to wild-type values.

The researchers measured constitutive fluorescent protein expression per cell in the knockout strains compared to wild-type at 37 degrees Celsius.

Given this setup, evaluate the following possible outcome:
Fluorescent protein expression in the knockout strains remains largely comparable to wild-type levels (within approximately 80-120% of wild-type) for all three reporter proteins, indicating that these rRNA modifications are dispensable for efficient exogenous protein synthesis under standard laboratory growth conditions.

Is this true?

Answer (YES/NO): YES